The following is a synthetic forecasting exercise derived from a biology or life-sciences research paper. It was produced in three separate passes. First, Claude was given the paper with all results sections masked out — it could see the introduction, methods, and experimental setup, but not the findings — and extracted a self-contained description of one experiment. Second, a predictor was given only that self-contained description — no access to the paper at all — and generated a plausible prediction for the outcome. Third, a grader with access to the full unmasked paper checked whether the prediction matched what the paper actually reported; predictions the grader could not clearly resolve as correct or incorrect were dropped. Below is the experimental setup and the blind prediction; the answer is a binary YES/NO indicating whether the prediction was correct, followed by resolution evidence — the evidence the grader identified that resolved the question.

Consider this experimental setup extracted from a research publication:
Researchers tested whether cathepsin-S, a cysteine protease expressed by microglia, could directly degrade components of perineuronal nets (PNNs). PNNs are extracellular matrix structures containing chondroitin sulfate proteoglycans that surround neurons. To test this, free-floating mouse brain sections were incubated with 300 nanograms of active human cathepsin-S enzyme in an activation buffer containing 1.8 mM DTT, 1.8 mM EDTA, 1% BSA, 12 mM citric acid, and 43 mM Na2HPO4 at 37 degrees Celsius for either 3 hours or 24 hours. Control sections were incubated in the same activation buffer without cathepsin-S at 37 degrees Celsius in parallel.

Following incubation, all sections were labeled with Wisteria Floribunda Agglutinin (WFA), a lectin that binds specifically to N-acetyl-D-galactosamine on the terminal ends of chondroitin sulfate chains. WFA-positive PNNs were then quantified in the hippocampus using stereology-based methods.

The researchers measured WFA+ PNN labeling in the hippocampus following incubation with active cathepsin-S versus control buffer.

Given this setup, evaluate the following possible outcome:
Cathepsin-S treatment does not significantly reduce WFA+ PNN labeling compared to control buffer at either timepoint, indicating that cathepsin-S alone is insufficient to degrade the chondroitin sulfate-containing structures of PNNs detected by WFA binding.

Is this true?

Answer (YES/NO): NO